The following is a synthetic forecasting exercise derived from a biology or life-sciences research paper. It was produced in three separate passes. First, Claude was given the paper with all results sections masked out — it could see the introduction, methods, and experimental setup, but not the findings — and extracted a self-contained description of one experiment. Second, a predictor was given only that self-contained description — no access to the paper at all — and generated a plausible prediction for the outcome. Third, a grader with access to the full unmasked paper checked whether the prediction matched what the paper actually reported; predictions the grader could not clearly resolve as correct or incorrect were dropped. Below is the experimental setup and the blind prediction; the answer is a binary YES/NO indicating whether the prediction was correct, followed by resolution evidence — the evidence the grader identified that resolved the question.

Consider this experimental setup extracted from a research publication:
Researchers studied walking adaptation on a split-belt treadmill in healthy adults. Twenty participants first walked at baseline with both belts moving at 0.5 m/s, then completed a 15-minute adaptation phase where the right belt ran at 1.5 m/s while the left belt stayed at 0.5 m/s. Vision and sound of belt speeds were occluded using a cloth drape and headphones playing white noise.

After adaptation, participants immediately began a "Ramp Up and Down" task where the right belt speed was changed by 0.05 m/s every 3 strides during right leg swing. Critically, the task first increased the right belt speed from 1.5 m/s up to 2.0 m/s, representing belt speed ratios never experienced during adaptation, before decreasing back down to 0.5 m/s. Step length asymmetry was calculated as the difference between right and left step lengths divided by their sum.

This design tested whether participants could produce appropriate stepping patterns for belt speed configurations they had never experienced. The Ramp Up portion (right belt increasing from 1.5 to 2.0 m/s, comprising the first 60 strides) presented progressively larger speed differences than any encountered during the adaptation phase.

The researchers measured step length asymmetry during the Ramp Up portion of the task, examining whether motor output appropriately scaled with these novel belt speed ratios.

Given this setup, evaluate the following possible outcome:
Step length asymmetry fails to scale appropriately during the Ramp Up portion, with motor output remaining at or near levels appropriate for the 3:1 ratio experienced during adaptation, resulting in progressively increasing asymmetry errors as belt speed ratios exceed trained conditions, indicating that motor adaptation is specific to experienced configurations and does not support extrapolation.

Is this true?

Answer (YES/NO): NO